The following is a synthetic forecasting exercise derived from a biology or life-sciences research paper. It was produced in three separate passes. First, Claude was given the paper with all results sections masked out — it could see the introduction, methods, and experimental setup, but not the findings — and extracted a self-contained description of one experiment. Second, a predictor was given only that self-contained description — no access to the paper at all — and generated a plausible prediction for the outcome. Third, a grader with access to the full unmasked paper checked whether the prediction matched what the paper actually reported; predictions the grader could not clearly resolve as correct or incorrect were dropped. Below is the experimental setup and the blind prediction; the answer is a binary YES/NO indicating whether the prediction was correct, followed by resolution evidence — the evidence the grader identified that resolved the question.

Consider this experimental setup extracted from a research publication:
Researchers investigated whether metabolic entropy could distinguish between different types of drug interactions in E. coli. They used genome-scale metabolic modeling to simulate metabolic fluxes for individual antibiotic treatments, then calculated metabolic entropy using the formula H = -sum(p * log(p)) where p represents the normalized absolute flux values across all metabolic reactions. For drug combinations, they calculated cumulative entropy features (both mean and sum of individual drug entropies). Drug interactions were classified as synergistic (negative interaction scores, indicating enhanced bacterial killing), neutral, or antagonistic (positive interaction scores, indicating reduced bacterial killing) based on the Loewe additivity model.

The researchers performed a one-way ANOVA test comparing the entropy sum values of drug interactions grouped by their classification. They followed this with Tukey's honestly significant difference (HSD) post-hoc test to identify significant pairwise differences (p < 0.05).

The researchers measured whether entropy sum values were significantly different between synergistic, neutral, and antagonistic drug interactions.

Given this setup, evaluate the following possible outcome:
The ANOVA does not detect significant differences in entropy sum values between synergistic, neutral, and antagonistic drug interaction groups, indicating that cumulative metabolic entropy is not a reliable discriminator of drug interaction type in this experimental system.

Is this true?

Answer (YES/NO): NO